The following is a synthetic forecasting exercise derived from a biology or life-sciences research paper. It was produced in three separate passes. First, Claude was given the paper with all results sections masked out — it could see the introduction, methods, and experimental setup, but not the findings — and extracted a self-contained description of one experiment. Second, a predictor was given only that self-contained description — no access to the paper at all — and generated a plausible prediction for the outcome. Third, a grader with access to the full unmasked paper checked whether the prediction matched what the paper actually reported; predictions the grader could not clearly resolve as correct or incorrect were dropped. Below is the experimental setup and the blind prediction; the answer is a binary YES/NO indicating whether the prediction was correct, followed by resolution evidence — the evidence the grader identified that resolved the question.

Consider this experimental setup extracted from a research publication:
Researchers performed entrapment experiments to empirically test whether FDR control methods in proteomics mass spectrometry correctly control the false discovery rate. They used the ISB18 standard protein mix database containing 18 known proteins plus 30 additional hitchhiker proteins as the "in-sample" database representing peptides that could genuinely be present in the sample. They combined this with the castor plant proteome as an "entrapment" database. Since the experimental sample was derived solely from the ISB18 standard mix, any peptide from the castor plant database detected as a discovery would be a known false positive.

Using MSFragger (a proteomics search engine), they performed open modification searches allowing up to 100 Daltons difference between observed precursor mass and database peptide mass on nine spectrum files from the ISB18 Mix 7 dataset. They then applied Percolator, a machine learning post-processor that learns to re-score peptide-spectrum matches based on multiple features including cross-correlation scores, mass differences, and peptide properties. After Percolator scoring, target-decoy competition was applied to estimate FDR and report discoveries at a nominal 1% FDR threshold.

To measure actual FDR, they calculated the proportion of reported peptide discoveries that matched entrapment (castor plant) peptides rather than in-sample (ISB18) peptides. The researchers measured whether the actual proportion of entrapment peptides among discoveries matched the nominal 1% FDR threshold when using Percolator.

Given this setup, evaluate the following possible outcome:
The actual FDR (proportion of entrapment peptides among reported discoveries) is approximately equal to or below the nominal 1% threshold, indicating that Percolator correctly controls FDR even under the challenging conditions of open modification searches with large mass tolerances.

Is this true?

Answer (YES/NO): NO